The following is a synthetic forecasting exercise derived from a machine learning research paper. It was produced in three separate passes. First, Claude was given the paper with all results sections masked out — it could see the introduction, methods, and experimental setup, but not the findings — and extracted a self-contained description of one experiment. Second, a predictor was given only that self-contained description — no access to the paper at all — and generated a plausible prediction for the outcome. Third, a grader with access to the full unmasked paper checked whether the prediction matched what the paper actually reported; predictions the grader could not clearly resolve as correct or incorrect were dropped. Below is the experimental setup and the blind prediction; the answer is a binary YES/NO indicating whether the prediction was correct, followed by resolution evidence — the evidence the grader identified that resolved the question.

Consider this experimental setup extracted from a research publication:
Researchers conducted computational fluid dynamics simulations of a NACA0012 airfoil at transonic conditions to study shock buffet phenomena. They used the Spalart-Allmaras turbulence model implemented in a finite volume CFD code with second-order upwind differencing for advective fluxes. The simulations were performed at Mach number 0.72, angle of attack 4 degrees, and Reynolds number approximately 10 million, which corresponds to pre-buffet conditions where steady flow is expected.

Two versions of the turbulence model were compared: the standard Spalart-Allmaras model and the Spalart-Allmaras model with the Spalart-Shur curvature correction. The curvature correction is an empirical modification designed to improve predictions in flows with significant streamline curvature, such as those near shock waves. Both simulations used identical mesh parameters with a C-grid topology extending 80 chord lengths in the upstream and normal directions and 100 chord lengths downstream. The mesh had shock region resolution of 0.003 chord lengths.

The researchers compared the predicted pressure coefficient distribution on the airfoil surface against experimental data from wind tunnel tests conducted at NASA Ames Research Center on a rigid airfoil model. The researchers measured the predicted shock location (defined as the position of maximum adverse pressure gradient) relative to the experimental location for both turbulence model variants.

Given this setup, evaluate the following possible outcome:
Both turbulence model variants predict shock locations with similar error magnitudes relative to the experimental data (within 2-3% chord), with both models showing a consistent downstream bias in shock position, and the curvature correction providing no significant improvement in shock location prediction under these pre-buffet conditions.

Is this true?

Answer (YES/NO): NO